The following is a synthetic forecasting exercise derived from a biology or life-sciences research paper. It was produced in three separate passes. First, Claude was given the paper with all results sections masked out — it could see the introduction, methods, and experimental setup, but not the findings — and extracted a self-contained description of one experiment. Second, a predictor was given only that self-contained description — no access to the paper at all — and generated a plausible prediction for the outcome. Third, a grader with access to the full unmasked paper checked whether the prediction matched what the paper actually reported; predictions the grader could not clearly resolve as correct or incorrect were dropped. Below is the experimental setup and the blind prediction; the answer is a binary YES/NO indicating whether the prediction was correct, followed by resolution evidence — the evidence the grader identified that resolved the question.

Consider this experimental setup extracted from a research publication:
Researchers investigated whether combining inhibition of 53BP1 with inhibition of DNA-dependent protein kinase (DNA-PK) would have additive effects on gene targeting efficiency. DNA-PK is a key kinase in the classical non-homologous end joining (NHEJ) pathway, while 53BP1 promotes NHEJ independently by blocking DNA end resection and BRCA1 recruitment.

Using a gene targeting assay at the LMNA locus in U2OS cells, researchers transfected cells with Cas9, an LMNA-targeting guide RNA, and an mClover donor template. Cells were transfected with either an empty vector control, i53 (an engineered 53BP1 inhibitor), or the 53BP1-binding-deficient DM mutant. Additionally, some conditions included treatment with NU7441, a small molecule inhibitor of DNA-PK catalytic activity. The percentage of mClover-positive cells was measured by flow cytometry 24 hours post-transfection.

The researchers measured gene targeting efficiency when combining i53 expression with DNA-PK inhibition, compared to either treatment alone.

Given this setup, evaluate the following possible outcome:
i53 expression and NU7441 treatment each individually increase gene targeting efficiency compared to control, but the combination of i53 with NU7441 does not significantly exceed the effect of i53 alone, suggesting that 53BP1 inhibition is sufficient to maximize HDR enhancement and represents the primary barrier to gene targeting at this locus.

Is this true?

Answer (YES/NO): NO